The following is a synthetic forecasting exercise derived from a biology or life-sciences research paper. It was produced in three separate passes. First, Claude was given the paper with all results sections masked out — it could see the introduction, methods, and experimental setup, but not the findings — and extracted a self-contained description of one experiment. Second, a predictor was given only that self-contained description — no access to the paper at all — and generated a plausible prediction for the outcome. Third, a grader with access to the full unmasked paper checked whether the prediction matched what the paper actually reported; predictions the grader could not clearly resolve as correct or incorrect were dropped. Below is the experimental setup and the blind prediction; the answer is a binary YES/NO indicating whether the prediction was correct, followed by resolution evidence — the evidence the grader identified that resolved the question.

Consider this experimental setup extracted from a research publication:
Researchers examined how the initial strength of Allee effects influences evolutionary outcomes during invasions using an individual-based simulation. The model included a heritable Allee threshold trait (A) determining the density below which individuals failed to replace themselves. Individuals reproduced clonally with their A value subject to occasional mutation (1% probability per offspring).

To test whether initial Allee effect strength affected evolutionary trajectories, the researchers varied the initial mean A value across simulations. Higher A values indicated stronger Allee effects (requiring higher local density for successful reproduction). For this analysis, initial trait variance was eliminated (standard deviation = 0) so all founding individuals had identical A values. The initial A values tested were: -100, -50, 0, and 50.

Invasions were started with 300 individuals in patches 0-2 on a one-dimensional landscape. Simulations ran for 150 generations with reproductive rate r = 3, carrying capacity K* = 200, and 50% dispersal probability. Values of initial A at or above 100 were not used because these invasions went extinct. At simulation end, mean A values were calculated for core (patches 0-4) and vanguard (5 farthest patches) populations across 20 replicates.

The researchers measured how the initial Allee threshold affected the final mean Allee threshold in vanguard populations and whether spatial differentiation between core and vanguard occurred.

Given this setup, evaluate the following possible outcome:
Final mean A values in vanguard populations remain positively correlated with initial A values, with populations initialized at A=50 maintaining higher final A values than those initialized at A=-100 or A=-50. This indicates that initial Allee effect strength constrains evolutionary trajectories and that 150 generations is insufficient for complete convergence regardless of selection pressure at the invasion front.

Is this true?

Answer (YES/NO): YES